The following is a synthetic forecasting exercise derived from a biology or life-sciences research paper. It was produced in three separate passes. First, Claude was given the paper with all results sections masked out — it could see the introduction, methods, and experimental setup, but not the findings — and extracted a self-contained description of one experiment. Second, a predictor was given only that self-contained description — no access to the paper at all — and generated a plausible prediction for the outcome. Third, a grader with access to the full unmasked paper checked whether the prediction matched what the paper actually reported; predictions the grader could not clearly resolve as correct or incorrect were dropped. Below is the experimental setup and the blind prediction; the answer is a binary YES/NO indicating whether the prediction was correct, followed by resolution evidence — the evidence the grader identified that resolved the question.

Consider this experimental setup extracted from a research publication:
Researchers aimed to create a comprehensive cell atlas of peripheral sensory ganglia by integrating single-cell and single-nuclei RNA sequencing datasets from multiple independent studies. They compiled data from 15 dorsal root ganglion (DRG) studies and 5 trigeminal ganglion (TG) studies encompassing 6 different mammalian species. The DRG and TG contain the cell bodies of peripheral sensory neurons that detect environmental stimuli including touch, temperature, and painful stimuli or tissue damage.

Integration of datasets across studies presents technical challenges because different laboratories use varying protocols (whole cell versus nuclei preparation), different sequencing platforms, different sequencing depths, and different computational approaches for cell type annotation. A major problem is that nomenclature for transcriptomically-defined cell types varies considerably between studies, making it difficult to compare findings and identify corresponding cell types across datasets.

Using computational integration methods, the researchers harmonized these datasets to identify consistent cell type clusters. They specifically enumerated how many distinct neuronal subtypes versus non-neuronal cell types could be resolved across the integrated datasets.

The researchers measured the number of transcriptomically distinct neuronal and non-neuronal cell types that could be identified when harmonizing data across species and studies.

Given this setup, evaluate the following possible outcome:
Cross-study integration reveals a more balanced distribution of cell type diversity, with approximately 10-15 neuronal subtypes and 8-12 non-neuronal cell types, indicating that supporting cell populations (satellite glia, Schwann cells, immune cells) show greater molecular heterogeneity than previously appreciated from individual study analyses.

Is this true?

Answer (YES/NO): NO